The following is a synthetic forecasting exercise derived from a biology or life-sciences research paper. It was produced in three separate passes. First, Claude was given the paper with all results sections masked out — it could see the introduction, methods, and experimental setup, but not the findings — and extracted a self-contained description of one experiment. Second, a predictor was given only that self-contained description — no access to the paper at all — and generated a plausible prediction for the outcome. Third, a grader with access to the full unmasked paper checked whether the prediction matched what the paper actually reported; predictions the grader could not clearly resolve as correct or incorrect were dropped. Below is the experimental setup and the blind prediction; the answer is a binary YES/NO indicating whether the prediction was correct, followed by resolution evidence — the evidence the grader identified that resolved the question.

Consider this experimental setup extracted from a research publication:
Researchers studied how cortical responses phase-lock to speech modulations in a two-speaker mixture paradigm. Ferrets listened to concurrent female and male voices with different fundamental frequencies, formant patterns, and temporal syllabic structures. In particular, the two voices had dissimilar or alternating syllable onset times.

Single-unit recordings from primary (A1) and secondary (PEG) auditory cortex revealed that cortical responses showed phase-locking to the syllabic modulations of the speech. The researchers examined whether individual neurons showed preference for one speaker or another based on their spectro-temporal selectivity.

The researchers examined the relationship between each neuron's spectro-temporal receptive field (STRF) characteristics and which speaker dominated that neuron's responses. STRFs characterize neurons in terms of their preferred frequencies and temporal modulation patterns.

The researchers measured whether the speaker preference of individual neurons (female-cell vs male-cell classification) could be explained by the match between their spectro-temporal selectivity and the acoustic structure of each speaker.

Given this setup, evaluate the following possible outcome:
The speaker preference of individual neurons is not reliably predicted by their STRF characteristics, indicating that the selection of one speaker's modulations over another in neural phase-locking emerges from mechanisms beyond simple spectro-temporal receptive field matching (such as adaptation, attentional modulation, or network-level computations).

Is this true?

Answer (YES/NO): NO